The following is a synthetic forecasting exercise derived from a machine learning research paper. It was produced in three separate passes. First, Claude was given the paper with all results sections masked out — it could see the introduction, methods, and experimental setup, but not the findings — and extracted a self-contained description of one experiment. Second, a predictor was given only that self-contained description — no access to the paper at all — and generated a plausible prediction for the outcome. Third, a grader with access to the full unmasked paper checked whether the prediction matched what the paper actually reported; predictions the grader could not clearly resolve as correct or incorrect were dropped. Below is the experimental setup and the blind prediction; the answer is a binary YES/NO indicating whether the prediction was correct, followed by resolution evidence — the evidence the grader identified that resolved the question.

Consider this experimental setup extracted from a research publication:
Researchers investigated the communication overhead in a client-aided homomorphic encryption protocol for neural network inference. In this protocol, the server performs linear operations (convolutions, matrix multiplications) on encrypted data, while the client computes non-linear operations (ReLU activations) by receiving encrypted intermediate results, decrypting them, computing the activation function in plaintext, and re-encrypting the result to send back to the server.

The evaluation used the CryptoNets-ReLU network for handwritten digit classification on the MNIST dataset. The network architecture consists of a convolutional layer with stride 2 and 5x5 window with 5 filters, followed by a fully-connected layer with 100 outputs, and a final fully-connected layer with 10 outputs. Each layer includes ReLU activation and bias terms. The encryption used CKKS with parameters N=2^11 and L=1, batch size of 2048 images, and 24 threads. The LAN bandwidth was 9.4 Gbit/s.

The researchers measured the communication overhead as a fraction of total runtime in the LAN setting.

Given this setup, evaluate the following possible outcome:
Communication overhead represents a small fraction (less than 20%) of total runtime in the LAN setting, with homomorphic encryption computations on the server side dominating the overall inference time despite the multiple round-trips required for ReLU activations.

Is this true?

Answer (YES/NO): NO